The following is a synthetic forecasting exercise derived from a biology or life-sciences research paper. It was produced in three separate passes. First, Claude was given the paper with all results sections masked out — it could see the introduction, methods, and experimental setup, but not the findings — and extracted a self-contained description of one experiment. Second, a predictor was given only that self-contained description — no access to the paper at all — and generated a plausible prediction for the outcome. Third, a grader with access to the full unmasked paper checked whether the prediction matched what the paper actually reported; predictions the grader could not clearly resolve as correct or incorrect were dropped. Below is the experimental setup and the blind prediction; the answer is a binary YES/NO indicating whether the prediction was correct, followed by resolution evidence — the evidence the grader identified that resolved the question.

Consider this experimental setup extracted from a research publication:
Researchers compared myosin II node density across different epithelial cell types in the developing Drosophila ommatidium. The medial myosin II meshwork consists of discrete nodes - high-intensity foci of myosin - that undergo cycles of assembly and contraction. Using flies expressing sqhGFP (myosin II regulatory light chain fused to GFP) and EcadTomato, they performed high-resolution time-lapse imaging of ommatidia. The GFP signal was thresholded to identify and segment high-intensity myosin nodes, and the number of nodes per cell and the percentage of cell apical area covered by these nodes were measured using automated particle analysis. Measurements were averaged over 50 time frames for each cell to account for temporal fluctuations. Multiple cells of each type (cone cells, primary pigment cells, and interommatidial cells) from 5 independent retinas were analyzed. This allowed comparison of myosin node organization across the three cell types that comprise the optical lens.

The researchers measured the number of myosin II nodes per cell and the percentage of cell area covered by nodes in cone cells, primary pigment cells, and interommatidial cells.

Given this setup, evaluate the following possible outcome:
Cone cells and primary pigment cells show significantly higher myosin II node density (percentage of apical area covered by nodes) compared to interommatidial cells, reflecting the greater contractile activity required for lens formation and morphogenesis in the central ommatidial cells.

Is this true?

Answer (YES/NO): NO